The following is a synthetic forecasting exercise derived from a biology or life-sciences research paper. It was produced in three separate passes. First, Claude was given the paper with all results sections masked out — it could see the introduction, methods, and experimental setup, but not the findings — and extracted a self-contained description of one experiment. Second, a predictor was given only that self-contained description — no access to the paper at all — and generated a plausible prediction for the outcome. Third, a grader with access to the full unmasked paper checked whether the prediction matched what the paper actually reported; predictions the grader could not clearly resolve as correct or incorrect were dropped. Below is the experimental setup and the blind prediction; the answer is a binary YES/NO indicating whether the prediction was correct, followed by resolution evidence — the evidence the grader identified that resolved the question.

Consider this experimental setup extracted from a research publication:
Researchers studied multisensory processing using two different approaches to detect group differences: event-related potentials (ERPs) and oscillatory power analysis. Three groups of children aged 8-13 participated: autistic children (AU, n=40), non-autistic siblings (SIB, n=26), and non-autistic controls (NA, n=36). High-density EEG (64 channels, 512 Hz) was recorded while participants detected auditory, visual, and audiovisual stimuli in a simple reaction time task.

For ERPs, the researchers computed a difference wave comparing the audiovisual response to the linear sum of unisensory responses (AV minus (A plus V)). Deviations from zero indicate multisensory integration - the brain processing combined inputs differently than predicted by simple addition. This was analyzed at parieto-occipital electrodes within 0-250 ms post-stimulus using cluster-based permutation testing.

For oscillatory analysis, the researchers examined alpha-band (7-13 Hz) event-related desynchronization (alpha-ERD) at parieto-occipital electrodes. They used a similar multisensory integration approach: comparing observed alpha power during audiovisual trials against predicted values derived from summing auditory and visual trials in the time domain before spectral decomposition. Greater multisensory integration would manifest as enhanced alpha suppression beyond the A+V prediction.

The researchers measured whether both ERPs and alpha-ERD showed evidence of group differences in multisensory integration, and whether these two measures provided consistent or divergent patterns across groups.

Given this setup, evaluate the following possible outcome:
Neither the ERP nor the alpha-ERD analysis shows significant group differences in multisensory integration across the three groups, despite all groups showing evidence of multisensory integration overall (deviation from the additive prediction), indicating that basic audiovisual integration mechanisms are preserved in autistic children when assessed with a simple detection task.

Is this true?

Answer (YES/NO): NO